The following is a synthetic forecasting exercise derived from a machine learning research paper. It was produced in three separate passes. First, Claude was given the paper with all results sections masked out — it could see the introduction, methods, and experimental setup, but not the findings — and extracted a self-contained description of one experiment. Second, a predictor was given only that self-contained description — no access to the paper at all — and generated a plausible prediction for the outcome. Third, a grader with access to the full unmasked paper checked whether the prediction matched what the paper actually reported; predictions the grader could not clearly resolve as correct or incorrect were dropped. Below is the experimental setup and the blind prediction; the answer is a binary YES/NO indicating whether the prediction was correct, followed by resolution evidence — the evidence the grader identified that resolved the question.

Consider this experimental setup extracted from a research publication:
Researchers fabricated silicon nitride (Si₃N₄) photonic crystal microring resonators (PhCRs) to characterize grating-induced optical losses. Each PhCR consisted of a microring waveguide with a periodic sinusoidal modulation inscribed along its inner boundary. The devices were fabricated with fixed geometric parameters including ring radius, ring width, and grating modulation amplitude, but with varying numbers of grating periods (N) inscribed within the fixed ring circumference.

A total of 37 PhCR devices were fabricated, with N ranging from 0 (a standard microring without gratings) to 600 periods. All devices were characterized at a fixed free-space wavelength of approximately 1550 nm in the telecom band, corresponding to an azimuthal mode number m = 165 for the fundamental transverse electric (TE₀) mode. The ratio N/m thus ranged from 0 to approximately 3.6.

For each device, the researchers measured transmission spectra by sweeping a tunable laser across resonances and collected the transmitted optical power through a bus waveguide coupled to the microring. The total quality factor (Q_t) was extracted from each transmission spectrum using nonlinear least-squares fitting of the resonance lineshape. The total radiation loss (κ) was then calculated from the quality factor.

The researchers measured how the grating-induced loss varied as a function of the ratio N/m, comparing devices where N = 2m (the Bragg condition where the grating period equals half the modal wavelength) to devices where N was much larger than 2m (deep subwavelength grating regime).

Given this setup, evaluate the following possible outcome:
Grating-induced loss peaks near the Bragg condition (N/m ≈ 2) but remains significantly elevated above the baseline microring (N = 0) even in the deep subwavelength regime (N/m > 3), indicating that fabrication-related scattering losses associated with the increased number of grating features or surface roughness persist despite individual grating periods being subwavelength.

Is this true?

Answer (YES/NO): NO